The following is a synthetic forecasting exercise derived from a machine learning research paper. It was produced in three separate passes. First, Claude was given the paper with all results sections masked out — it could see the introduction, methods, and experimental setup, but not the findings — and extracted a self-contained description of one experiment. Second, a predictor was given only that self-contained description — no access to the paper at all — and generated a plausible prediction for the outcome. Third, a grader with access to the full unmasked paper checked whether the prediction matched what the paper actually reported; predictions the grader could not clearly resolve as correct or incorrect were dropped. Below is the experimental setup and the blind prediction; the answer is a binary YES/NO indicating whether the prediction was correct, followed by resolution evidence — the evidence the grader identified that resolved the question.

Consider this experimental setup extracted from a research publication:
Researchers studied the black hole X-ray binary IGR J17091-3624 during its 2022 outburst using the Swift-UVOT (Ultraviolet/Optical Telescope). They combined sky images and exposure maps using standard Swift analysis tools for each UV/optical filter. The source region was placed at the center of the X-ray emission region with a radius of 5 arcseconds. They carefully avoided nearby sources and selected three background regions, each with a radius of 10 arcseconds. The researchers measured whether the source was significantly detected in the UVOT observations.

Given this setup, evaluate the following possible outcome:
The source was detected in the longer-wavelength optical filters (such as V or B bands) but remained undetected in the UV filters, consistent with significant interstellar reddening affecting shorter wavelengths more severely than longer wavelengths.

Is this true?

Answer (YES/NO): NO